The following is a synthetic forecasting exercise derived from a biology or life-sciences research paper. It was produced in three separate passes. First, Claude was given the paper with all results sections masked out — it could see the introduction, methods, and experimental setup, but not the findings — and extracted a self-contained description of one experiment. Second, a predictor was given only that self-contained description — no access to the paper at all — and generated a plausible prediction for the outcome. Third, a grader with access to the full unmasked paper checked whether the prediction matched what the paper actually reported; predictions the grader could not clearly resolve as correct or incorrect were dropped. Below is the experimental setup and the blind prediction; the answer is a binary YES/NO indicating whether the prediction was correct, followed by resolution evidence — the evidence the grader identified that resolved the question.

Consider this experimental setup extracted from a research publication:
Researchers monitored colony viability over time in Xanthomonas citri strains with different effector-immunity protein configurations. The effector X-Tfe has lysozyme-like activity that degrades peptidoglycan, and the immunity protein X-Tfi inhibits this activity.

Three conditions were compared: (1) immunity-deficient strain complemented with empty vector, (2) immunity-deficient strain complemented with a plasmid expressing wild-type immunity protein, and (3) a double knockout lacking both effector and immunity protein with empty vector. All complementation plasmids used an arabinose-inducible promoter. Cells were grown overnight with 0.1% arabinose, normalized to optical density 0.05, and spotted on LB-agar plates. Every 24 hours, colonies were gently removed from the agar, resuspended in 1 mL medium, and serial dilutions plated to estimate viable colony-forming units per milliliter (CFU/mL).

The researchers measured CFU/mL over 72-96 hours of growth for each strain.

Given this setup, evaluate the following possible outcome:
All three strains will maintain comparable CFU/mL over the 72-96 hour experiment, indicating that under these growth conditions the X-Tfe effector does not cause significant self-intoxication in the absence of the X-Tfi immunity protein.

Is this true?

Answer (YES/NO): NO